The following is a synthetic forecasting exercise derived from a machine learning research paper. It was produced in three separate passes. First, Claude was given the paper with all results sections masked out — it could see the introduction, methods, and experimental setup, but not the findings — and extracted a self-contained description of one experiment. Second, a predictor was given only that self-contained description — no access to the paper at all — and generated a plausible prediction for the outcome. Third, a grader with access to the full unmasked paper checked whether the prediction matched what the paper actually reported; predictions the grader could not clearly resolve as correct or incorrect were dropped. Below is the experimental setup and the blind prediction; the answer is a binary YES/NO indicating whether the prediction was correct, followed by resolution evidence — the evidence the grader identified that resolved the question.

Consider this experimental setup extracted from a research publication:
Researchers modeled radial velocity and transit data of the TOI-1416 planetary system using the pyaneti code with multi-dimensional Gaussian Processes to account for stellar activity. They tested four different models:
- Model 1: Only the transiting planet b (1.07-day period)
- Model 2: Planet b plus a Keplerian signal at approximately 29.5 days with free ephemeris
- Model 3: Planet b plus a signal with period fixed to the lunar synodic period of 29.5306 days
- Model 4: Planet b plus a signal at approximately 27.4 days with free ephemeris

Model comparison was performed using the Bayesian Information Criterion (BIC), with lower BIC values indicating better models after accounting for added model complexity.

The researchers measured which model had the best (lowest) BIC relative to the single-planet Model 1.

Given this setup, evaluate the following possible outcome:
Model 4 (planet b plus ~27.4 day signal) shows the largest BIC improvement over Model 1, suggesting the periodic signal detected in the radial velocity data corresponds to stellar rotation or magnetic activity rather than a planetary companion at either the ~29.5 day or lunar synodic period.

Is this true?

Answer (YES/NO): NO